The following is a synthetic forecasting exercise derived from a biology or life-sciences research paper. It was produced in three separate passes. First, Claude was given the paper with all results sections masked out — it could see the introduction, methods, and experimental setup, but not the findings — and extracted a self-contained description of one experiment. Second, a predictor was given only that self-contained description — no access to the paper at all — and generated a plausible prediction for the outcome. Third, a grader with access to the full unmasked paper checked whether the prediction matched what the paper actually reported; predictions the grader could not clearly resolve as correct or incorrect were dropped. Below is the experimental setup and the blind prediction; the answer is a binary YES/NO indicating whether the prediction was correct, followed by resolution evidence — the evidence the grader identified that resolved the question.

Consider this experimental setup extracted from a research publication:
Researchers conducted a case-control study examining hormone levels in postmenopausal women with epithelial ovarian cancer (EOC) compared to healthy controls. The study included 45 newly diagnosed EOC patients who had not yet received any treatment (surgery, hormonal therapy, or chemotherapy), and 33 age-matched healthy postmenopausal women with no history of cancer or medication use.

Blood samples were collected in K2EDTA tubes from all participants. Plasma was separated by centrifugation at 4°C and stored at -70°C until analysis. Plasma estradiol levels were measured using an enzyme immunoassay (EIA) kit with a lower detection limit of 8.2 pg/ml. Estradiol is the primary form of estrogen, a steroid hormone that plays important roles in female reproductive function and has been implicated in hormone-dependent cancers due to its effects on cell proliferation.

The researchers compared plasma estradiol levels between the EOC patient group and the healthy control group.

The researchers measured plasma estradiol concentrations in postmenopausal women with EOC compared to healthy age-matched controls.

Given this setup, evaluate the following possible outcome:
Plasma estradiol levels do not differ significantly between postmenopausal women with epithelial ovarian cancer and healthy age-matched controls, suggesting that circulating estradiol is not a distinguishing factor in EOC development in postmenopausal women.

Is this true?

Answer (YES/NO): NO